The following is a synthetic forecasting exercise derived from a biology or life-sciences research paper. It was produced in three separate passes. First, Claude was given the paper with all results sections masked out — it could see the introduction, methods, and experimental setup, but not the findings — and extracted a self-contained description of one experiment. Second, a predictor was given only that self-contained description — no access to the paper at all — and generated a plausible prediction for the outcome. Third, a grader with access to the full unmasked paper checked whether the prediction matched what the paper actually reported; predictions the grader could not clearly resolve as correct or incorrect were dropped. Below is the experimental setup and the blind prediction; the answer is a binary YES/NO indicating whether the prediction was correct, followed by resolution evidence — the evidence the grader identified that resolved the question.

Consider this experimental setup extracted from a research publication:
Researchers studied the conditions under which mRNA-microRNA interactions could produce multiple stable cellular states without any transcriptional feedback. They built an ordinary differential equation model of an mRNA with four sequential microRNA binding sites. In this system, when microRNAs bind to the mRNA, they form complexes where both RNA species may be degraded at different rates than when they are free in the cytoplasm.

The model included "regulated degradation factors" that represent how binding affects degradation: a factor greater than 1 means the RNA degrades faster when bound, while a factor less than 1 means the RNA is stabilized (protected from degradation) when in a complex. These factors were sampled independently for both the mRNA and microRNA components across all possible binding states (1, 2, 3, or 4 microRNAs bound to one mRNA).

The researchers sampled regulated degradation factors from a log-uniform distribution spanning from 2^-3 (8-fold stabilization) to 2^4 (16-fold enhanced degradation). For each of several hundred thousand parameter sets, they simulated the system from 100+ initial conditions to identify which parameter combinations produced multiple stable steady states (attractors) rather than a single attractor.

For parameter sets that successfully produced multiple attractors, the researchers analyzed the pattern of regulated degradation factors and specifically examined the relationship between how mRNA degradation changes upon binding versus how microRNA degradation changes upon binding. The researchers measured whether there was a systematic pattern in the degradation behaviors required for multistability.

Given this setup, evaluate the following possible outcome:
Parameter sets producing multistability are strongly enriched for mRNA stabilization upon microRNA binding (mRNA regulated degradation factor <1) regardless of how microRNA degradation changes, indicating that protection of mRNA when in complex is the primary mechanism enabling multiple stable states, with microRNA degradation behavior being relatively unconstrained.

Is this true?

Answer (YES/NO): NO